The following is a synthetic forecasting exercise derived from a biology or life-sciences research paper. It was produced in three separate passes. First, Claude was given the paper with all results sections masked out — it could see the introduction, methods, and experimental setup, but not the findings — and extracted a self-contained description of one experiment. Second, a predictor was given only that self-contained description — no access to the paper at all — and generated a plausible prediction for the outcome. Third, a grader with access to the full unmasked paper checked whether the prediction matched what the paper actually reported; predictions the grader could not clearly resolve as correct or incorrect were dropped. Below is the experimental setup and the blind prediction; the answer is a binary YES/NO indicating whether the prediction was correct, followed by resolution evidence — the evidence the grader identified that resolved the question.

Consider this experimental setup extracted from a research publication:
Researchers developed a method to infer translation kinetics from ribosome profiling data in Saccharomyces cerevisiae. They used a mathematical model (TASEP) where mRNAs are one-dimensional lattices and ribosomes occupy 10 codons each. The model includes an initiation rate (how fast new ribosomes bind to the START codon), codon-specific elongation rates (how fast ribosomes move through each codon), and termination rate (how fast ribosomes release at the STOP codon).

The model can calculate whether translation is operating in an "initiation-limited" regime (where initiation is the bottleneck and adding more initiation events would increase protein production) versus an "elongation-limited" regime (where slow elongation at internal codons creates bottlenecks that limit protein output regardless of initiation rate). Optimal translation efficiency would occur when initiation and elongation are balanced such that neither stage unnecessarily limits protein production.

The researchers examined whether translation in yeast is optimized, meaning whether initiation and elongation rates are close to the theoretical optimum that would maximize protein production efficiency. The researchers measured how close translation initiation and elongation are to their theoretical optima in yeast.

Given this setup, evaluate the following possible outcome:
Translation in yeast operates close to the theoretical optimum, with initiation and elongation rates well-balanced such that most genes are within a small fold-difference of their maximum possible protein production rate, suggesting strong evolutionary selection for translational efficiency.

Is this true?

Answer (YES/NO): YES